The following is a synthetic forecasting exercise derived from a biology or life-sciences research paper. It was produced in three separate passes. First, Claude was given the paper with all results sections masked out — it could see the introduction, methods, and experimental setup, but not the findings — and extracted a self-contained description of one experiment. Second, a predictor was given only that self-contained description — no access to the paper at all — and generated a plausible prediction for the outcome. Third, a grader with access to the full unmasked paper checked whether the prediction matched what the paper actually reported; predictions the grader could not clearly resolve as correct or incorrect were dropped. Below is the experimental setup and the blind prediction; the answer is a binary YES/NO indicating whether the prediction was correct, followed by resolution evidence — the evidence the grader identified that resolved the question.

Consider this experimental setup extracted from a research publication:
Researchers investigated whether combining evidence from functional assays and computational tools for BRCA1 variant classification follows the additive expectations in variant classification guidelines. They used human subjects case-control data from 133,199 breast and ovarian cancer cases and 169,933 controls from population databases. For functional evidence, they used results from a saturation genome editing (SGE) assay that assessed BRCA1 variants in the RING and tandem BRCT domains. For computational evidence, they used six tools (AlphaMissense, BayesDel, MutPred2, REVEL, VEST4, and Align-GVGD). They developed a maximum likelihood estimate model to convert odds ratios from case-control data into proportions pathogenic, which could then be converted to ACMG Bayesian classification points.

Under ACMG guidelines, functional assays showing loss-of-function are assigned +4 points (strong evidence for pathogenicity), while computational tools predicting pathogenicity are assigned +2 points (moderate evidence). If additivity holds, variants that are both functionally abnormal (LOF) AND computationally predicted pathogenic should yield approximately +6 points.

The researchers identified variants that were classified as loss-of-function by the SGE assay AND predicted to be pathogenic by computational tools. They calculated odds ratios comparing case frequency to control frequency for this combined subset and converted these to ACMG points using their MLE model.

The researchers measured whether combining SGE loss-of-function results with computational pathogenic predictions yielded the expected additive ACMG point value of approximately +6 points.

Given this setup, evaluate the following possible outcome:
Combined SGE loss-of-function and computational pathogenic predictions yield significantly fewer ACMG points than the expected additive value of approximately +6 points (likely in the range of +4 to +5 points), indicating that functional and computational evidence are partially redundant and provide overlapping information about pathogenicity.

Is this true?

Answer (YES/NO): YES